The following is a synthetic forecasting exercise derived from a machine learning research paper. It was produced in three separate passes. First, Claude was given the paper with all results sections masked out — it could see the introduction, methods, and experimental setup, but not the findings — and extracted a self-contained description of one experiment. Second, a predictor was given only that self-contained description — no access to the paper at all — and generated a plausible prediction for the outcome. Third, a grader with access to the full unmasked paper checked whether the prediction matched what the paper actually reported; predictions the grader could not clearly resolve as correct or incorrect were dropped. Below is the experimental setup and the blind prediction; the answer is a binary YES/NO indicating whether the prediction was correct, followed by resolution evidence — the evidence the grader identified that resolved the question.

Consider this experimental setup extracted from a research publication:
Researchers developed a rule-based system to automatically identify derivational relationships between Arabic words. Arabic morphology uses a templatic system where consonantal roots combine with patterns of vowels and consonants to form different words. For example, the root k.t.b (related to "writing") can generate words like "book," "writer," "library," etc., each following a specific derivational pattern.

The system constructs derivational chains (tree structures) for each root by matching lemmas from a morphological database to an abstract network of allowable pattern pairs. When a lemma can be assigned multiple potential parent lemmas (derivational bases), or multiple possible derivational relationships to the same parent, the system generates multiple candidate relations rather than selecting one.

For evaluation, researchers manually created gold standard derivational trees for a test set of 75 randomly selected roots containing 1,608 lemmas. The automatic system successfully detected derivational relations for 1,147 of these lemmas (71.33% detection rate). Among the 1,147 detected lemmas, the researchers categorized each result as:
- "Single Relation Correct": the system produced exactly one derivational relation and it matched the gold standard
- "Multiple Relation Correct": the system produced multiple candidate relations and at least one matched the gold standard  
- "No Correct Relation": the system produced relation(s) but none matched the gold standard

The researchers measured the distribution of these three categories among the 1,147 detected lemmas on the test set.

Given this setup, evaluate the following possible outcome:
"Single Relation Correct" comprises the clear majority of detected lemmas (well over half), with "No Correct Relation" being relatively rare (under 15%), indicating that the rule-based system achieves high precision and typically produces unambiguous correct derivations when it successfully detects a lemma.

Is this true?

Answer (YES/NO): YES